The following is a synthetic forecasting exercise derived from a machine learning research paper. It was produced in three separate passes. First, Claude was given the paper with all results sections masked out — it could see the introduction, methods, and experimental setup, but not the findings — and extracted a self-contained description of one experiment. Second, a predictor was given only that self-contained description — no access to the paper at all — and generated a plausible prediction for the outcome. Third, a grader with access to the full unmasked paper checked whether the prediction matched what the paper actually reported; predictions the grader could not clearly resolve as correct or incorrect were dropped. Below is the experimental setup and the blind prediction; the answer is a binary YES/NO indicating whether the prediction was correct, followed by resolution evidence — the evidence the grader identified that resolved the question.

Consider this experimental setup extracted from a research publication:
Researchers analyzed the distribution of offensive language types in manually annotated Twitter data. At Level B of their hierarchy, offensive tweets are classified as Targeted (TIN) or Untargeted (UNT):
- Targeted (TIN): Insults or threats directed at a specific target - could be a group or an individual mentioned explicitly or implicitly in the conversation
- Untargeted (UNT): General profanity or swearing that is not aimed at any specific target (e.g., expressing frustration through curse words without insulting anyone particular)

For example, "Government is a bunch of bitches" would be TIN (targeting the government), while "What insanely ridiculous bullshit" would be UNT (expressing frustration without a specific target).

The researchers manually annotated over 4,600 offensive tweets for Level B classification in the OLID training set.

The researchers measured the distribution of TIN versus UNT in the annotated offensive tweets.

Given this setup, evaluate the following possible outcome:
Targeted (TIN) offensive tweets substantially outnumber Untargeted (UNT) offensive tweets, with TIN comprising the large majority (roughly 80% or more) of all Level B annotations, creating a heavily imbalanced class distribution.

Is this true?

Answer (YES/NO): YES